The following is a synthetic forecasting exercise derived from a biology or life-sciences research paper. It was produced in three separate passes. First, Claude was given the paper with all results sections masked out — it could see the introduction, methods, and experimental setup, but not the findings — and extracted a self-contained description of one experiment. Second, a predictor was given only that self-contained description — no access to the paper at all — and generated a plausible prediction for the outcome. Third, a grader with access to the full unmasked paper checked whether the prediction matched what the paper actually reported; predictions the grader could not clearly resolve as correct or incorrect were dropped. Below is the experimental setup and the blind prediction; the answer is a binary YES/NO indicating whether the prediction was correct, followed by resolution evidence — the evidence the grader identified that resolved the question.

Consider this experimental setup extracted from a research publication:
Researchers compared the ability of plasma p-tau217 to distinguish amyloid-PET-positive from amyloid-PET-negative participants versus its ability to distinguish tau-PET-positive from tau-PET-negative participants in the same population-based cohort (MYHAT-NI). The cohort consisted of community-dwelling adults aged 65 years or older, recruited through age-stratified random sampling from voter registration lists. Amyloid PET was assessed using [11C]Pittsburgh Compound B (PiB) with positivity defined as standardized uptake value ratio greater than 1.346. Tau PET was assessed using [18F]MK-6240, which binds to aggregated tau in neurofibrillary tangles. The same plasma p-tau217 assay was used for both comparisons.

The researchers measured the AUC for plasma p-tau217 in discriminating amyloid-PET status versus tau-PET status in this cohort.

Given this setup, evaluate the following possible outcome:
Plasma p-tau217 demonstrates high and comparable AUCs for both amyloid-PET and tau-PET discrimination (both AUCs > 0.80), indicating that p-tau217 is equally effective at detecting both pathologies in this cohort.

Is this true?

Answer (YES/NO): NO